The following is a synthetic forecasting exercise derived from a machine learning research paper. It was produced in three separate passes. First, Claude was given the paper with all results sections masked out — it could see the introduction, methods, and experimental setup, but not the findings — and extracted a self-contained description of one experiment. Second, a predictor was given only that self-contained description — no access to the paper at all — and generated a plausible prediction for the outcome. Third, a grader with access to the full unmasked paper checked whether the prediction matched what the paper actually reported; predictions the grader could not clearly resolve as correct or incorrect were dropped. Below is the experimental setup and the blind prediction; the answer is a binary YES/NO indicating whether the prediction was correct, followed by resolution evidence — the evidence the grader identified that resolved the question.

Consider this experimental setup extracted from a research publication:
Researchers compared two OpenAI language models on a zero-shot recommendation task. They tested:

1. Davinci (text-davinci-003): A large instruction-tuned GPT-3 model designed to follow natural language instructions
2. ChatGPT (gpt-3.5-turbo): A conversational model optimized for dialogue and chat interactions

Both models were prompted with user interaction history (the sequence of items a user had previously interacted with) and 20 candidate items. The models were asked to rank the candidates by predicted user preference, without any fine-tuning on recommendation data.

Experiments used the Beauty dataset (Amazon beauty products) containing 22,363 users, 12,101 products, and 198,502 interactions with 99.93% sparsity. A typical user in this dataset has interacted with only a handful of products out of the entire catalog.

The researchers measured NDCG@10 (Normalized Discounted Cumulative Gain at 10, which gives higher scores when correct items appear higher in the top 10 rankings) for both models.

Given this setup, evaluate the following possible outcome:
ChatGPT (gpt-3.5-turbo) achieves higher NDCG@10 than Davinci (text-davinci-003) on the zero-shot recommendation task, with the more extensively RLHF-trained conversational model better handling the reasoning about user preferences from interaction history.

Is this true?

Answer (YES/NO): YES